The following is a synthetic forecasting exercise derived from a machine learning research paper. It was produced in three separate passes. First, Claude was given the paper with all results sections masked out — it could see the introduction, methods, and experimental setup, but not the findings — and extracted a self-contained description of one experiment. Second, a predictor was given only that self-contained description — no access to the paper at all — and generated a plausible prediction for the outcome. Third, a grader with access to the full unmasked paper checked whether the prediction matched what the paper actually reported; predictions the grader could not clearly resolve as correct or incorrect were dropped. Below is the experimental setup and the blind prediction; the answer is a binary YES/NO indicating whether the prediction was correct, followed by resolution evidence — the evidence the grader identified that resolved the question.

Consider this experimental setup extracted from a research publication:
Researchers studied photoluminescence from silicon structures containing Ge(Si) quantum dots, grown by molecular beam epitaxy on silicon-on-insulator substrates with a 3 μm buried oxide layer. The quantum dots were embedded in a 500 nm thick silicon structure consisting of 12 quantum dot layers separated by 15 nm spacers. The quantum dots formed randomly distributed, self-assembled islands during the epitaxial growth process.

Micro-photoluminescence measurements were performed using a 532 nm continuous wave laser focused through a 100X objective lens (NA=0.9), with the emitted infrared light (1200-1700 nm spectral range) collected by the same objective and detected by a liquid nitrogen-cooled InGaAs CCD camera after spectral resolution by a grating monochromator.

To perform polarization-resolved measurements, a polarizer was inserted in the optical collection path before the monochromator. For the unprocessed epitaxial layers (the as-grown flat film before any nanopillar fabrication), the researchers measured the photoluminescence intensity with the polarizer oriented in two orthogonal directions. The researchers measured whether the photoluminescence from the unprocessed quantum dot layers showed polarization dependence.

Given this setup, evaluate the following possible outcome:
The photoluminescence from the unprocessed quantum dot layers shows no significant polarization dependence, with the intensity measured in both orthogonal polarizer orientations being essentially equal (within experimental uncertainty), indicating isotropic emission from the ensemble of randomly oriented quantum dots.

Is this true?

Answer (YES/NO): YES